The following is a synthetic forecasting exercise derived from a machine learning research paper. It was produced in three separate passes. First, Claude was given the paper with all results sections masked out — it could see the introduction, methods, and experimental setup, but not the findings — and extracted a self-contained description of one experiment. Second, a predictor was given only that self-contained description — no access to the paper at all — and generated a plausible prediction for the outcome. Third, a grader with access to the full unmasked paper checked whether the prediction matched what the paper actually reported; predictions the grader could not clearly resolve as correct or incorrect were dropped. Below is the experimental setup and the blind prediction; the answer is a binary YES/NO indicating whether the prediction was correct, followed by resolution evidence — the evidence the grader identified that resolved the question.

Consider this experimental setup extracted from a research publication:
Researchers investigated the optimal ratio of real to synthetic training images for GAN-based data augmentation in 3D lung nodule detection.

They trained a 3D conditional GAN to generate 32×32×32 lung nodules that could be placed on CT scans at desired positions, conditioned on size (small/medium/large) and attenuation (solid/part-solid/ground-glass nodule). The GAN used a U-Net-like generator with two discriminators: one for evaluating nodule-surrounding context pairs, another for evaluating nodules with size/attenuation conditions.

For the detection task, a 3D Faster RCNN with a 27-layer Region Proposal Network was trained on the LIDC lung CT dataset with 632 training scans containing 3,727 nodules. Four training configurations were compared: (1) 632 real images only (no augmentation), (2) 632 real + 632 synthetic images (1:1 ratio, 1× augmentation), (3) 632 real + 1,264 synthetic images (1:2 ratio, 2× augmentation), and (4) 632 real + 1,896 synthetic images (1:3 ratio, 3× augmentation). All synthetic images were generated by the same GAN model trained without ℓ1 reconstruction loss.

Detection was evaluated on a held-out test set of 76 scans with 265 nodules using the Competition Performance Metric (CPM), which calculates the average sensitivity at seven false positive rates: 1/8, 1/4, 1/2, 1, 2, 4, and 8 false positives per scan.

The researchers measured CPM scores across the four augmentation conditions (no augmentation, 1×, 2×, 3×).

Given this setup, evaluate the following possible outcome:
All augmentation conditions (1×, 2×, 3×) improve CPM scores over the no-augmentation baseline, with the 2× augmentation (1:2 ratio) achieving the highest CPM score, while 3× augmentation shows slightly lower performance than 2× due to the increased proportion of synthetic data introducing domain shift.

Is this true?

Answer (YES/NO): NO